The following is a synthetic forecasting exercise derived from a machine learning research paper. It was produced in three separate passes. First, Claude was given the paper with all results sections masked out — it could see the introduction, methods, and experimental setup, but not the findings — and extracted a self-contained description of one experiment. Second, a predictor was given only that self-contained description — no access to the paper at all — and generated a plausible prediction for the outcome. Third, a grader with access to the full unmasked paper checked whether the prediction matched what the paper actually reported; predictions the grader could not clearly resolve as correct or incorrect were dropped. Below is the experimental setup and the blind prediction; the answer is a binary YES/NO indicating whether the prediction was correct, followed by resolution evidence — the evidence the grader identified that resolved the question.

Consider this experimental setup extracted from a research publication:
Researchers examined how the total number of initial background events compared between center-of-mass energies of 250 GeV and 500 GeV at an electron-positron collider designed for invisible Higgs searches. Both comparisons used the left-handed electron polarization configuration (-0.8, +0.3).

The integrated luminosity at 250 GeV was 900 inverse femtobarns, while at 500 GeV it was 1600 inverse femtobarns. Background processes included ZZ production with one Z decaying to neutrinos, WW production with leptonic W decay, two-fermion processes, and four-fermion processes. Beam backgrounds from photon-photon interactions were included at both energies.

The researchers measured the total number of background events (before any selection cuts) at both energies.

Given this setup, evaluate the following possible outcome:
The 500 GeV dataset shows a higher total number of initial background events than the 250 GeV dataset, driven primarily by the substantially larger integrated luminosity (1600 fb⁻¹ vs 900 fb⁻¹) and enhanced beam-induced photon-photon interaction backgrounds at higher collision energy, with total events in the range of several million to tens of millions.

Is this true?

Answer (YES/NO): NO